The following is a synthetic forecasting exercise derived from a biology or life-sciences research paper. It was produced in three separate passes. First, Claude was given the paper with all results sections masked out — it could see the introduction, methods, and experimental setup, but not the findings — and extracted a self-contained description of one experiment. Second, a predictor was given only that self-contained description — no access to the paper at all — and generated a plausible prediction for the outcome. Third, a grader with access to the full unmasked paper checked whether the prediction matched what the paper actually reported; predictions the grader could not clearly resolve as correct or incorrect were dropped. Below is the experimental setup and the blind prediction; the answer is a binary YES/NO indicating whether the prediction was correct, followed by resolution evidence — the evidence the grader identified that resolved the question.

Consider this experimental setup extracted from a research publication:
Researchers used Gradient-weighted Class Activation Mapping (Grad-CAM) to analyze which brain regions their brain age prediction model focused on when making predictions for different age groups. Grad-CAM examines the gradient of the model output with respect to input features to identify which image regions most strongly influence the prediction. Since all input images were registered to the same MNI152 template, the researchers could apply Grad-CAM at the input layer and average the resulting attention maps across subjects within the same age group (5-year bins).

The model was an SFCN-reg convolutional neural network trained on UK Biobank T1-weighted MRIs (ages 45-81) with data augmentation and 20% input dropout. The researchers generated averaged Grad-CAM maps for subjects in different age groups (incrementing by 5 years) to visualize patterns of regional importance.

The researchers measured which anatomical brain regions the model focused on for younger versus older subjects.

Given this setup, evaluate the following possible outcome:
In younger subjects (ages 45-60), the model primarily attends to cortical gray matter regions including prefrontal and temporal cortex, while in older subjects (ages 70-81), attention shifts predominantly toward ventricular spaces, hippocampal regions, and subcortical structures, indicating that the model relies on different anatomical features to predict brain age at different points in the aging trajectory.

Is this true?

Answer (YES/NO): NO